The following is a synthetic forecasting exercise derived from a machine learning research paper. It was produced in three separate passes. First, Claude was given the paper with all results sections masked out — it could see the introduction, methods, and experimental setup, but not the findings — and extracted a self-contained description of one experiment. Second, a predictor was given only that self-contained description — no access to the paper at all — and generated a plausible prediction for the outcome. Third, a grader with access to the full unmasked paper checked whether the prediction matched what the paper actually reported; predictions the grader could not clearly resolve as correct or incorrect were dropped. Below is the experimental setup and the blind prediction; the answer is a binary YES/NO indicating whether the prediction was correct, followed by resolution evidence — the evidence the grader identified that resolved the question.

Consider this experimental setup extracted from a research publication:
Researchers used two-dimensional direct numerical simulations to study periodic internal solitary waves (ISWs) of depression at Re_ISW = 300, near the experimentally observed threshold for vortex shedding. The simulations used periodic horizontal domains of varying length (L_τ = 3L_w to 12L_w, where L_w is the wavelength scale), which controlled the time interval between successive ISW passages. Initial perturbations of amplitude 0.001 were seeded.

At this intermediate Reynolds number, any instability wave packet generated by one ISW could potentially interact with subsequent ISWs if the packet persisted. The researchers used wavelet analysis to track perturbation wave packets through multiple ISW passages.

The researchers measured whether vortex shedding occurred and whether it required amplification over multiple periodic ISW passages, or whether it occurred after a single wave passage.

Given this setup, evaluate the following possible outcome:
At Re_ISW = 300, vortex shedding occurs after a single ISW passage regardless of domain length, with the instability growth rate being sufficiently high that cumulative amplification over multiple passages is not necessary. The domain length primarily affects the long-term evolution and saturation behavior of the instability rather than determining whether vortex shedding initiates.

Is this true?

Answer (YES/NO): NO